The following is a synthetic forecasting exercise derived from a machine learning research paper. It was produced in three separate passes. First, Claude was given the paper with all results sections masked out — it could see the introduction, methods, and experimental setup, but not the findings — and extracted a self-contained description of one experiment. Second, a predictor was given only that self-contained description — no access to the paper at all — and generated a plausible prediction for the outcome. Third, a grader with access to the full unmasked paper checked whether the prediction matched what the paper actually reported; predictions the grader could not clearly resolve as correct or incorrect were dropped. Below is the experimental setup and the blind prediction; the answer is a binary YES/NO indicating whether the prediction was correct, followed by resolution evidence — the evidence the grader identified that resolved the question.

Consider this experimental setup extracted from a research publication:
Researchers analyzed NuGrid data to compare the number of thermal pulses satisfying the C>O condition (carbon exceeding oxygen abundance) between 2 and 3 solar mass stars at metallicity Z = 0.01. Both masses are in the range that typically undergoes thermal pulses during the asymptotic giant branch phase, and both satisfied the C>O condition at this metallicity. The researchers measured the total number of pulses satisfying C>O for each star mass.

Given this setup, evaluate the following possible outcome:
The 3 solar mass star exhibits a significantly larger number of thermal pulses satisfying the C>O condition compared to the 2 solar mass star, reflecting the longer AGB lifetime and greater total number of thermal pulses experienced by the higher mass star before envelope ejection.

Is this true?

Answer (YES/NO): NO